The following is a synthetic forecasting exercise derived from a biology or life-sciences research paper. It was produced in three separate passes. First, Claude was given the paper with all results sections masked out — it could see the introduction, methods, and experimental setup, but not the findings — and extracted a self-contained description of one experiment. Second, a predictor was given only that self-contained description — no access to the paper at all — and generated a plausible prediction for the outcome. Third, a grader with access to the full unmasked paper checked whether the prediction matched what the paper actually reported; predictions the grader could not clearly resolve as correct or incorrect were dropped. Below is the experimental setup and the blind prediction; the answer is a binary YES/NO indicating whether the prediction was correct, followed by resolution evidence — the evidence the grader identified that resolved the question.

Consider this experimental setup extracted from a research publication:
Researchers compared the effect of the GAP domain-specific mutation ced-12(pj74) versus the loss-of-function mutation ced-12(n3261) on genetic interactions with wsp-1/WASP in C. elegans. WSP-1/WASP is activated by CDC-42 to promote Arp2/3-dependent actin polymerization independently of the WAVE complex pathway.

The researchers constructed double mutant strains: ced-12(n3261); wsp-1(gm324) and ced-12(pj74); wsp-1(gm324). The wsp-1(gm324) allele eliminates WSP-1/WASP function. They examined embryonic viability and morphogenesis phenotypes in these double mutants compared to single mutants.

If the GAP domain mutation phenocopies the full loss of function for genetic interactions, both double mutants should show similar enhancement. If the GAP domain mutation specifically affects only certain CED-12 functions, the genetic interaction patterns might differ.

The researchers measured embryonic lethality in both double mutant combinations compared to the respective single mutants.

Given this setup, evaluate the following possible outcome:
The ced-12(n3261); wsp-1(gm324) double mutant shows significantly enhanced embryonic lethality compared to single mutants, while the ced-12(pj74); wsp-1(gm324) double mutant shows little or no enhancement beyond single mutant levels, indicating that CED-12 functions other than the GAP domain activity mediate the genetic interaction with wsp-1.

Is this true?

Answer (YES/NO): NO